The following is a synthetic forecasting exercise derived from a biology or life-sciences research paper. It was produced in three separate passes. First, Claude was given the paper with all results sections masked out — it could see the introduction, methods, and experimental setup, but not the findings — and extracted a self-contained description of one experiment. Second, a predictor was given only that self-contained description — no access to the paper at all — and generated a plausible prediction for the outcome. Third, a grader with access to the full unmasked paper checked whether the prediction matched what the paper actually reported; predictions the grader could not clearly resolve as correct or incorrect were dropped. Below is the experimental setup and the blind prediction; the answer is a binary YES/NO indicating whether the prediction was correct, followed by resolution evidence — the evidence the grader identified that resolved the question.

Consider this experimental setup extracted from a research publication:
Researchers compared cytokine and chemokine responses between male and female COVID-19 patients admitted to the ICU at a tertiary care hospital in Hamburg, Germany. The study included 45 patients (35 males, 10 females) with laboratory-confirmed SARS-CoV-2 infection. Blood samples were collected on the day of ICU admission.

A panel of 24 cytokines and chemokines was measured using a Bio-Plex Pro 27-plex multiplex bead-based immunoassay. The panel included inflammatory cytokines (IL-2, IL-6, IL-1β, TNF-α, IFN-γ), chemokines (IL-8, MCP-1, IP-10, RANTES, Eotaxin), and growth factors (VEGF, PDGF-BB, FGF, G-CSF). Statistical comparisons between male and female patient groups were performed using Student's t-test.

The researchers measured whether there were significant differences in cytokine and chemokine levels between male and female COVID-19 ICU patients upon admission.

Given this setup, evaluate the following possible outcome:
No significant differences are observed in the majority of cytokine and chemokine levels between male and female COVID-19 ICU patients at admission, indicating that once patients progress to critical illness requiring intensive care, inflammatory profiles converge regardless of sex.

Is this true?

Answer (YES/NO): YES